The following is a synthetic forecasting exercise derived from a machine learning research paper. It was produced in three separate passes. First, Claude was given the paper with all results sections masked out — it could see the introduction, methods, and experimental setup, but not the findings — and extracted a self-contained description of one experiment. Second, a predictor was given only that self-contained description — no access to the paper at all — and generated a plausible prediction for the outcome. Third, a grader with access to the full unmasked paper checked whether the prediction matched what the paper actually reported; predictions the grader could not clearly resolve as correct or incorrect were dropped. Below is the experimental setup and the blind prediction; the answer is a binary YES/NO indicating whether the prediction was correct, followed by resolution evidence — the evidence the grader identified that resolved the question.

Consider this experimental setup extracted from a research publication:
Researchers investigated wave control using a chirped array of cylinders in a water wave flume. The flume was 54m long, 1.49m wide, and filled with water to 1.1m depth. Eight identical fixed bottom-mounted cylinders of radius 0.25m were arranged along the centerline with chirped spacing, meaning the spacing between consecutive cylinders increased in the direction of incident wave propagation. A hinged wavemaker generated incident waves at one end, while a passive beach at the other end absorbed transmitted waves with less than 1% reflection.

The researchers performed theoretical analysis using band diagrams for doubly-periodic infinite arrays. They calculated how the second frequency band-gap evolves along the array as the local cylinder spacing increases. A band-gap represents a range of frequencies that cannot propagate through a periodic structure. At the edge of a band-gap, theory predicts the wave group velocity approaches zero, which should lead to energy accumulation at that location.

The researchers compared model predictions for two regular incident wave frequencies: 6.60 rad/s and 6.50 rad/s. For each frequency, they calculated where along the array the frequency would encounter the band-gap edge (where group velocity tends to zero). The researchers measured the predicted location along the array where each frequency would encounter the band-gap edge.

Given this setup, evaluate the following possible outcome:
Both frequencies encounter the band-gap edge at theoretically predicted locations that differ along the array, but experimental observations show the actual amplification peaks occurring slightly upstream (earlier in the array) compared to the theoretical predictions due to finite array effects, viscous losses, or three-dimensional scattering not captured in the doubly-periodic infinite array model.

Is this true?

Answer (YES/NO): NO